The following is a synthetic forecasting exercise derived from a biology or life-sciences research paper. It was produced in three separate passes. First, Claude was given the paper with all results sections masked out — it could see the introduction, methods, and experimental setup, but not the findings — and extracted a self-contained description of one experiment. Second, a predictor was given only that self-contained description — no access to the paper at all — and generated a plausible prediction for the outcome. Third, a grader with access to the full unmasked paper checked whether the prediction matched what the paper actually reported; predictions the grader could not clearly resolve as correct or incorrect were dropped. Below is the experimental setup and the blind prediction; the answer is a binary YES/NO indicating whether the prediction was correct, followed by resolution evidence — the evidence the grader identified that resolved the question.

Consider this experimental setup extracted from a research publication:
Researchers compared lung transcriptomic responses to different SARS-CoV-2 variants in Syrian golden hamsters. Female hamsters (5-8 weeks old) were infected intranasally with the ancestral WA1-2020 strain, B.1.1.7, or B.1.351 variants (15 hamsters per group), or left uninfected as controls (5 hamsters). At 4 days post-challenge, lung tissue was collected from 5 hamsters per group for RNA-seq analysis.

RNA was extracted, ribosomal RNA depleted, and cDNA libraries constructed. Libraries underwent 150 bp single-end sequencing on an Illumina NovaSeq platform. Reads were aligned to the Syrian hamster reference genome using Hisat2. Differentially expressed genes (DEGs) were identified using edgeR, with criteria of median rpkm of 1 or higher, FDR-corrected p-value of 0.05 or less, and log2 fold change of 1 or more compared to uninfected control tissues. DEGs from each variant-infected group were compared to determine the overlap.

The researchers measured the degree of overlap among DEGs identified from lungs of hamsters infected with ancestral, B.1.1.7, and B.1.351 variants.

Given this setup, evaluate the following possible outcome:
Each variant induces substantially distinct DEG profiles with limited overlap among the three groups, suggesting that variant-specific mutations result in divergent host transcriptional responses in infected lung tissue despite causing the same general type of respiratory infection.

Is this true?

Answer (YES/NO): NO